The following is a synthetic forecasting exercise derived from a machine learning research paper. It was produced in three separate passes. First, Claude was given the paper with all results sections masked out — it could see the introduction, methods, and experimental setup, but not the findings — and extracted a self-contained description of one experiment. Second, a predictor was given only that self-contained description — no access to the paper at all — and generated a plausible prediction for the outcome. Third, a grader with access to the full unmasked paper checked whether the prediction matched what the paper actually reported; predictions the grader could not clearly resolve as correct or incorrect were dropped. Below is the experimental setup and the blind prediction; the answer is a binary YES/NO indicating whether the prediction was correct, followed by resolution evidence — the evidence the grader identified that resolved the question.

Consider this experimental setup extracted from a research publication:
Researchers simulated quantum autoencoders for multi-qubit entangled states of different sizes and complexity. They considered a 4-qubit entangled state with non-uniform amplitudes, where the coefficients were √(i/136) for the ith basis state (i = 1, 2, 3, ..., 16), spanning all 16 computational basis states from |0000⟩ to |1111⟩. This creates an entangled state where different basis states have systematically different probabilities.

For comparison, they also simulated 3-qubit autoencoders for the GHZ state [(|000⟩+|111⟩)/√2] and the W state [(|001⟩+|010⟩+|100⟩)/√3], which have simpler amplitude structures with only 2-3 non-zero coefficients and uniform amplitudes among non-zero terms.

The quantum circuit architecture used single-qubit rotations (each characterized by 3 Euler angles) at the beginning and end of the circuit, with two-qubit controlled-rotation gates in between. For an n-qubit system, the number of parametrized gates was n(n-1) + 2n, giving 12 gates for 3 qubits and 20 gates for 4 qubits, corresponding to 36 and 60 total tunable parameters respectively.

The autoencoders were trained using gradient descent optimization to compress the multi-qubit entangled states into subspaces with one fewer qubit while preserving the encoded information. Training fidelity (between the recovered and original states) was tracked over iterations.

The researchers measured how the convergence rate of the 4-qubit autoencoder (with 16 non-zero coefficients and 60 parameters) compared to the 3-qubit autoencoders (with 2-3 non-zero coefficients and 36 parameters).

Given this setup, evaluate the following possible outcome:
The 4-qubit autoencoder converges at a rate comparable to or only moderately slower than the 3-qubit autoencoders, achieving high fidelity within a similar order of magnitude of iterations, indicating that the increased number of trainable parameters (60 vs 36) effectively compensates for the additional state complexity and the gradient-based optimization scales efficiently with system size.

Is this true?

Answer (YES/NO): YES